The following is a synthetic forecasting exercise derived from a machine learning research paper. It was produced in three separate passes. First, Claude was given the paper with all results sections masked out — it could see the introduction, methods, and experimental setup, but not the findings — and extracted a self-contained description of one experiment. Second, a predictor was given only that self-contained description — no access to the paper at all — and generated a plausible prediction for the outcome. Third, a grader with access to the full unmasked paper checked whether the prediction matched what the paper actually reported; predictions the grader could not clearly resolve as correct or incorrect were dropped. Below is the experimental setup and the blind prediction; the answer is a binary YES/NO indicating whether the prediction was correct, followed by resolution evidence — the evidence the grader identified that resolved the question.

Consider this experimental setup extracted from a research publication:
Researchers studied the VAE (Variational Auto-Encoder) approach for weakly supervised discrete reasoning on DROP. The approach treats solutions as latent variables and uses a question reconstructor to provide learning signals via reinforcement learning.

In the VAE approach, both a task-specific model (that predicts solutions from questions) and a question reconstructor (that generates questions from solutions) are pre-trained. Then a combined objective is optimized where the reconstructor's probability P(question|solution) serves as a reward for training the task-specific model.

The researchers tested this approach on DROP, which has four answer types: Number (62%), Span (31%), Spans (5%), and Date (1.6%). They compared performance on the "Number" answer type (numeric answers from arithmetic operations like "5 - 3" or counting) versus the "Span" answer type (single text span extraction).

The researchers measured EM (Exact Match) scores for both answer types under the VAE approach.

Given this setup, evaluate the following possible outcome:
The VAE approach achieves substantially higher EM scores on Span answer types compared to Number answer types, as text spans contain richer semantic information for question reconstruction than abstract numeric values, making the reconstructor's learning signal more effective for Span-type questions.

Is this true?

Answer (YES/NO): NO